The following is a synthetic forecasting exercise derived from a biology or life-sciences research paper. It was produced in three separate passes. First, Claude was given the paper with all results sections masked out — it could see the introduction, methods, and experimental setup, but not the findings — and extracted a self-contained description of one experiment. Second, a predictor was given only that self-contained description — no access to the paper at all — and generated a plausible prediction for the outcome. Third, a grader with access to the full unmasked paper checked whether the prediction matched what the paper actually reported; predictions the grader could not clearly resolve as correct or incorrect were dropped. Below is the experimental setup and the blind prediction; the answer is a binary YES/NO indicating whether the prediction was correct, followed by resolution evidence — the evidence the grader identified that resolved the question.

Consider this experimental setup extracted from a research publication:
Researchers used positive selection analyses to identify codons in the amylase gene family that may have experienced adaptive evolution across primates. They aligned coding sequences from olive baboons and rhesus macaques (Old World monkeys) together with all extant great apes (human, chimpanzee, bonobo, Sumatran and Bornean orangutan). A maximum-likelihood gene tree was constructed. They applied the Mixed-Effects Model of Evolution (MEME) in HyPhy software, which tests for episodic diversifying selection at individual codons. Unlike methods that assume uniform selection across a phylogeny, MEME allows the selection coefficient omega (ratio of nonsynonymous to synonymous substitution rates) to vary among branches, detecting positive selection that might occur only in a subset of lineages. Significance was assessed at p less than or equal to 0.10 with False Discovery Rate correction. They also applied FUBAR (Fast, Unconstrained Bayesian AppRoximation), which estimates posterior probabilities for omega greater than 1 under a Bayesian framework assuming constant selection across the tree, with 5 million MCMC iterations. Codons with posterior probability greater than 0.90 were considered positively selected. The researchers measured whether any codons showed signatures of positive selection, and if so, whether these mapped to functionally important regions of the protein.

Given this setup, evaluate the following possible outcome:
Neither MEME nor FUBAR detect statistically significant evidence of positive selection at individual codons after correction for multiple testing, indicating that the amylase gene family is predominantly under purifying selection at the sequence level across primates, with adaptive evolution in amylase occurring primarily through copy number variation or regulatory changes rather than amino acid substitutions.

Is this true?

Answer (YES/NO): NO